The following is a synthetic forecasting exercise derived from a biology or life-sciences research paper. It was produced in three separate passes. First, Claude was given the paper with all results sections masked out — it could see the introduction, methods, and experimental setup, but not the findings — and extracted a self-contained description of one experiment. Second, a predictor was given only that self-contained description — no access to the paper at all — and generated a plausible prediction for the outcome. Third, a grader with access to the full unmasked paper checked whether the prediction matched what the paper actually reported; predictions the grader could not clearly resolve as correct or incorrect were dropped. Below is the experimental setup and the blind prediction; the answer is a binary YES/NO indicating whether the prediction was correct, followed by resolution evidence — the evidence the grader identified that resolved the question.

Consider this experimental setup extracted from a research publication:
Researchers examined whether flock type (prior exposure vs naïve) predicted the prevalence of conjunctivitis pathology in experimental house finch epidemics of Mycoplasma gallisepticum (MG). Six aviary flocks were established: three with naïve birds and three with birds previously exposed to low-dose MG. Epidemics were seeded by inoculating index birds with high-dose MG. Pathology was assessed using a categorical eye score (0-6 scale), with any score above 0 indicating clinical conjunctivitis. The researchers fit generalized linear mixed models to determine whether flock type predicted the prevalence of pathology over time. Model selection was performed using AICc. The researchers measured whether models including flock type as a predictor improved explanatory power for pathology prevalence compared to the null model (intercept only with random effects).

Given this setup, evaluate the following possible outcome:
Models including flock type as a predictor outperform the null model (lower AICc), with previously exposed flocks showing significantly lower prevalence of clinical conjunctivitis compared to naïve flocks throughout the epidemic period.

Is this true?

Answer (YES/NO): NO